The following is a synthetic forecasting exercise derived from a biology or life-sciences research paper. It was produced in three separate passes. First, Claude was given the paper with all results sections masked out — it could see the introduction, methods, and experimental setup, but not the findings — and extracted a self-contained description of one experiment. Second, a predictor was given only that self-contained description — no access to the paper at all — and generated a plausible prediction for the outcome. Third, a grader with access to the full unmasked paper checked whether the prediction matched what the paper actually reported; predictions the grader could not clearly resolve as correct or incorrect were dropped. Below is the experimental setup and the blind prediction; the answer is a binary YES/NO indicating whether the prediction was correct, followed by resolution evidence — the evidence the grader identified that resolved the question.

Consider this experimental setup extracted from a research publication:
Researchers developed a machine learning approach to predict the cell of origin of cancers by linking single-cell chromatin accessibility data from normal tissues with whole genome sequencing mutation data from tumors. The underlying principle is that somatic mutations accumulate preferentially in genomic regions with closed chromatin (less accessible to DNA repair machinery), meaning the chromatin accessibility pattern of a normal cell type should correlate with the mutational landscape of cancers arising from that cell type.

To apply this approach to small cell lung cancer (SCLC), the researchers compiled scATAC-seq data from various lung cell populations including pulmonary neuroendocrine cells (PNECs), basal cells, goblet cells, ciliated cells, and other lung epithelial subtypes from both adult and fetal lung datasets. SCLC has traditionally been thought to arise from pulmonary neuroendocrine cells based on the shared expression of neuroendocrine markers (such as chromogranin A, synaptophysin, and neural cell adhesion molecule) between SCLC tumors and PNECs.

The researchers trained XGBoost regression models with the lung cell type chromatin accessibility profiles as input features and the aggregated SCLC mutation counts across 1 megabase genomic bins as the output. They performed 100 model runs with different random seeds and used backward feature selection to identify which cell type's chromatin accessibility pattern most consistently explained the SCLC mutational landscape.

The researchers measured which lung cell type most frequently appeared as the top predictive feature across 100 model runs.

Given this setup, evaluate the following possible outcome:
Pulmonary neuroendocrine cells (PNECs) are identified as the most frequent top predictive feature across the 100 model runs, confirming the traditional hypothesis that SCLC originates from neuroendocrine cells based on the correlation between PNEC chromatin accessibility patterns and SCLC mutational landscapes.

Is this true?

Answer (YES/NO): NO